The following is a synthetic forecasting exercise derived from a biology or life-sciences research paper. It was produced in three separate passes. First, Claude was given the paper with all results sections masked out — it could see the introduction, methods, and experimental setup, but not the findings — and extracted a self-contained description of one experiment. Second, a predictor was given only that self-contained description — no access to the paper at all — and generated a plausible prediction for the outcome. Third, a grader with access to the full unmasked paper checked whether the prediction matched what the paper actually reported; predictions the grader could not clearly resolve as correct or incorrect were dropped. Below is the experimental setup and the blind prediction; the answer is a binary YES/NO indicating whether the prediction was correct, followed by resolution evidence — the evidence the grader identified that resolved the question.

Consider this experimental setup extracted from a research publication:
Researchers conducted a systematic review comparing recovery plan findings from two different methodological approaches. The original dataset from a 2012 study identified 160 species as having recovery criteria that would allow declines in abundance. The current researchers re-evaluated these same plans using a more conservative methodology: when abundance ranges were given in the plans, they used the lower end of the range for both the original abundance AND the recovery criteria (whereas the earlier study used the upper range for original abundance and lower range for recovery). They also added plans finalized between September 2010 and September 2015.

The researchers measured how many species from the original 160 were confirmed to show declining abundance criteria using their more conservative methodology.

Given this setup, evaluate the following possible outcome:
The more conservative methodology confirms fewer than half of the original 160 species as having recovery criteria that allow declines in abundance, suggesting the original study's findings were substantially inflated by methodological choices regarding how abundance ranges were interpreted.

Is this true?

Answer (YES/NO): NO